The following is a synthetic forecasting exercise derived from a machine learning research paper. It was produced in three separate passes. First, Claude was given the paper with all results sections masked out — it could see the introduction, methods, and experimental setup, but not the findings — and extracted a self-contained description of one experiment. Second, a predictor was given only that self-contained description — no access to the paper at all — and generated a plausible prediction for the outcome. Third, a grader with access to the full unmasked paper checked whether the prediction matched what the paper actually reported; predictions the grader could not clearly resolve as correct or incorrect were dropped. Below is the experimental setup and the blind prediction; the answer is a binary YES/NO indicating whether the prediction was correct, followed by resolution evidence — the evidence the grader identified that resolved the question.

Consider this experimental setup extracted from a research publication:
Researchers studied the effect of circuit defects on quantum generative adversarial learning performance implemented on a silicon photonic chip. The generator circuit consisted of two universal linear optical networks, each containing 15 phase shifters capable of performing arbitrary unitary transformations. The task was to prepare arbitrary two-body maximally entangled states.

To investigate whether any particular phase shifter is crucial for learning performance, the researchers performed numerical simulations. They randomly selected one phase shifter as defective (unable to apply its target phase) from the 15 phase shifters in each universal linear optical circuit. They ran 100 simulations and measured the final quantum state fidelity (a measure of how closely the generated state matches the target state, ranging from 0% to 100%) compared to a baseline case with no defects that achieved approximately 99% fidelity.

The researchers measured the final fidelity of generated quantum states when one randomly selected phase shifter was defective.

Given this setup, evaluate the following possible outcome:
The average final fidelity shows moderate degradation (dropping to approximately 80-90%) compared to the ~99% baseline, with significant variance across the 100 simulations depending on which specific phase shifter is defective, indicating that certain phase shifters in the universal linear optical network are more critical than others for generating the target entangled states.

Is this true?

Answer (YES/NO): NO